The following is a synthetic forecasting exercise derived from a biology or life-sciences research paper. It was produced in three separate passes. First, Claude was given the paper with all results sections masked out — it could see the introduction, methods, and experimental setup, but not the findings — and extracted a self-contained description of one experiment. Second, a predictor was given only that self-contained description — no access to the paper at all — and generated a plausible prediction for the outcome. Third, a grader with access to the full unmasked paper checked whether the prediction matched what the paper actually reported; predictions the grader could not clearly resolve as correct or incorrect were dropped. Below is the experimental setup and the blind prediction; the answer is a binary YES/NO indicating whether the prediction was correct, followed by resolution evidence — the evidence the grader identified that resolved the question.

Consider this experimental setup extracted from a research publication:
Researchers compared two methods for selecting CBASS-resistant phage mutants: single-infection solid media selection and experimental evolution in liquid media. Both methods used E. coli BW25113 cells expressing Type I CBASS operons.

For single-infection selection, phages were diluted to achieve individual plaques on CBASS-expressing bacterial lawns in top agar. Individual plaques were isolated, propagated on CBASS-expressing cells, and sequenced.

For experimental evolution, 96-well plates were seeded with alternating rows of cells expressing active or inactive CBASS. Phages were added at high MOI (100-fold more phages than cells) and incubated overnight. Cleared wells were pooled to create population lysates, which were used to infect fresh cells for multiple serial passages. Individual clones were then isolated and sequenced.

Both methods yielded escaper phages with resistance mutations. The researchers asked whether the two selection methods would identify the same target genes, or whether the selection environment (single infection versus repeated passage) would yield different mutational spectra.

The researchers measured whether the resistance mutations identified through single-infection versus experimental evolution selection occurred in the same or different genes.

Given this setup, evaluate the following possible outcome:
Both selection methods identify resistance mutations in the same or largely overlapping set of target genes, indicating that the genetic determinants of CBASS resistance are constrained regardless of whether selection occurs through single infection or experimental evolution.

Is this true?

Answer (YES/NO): YES